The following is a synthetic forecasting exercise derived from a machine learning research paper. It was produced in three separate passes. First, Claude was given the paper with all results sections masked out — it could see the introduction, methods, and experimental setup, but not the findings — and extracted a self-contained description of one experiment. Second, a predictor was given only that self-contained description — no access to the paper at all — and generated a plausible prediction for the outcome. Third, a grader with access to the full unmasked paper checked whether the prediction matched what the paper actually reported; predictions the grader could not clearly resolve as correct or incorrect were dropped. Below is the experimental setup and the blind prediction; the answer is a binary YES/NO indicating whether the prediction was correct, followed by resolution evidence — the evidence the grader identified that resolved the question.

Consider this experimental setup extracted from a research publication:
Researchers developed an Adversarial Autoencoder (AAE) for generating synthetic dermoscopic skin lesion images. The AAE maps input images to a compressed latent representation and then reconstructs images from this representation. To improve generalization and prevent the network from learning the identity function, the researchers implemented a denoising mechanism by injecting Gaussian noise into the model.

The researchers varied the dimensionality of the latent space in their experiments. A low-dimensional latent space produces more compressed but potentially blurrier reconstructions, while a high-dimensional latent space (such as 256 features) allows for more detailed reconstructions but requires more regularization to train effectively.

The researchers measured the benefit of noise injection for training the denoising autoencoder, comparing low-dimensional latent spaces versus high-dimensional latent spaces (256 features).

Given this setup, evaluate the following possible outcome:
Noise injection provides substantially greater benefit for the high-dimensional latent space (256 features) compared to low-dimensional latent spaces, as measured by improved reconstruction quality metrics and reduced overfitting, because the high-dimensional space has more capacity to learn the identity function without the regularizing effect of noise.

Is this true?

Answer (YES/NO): YES